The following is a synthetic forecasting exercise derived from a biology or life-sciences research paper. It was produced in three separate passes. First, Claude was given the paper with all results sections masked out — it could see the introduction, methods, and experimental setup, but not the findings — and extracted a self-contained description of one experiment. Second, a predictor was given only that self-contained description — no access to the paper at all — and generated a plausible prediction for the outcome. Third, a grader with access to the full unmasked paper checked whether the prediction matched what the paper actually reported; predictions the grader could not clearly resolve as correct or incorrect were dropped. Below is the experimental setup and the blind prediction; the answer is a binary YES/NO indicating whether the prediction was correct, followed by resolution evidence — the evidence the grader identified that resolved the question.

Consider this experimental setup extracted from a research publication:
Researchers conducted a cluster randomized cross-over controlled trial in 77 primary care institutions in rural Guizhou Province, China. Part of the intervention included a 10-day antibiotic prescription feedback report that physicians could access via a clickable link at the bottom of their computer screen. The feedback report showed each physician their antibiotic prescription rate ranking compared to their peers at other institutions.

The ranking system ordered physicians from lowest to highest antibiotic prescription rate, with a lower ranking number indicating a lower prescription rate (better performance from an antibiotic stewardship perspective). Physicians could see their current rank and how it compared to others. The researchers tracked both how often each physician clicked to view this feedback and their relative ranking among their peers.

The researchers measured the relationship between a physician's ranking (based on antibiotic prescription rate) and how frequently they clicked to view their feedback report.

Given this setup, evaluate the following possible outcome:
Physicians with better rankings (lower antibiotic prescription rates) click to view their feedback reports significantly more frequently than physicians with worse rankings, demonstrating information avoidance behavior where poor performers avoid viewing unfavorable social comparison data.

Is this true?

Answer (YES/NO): YES